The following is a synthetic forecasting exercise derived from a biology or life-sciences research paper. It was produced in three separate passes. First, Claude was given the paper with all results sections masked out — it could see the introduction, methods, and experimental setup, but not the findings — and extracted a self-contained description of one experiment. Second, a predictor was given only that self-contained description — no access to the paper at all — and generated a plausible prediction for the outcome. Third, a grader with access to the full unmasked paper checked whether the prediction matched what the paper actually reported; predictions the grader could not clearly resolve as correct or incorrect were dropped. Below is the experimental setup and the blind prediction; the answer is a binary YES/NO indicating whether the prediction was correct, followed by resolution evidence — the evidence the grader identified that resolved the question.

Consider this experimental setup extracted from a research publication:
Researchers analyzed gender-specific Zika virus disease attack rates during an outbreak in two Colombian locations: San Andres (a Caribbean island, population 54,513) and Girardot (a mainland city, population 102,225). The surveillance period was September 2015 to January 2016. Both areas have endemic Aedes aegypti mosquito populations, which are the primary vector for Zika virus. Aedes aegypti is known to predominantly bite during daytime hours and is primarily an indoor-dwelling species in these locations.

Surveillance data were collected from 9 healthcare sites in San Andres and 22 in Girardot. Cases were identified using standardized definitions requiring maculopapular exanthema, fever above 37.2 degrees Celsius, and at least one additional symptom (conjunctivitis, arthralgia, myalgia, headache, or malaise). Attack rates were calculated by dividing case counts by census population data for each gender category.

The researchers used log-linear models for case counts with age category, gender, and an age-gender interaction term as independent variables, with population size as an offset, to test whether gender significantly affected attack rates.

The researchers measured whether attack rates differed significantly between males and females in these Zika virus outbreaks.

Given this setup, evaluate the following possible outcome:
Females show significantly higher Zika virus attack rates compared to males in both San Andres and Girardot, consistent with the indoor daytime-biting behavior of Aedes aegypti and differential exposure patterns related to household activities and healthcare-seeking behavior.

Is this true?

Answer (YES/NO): YES